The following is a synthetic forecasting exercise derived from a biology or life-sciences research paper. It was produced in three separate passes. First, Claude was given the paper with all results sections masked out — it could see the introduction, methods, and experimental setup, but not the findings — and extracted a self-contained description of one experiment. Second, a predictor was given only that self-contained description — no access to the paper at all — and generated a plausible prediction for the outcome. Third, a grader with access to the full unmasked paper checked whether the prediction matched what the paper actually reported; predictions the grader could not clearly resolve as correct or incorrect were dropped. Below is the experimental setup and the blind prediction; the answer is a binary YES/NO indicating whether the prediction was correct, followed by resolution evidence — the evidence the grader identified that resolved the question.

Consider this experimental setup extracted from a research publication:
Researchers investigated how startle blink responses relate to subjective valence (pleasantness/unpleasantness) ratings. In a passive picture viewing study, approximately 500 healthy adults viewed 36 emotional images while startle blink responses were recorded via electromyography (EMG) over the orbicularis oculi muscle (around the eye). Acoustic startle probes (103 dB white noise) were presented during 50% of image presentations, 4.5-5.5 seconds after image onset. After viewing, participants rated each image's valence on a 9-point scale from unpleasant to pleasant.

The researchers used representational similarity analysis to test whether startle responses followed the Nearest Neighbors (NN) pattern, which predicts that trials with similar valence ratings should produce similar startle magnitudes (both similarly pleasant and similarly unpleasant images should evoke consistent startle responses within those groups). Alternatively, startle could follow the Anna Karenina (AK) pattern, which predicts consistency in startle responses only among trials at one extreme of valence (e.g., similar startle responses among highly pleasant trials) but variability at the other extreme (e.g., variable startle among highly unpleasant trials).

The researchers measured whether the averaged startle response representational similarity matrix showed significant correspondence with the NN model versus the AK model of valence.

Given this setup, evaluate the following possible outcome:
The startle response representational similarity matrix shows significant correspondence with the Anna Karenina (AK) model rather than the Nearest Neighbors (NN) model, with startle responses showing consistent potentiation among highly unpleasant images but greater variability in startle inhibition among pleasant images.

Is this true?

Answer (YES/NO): NO